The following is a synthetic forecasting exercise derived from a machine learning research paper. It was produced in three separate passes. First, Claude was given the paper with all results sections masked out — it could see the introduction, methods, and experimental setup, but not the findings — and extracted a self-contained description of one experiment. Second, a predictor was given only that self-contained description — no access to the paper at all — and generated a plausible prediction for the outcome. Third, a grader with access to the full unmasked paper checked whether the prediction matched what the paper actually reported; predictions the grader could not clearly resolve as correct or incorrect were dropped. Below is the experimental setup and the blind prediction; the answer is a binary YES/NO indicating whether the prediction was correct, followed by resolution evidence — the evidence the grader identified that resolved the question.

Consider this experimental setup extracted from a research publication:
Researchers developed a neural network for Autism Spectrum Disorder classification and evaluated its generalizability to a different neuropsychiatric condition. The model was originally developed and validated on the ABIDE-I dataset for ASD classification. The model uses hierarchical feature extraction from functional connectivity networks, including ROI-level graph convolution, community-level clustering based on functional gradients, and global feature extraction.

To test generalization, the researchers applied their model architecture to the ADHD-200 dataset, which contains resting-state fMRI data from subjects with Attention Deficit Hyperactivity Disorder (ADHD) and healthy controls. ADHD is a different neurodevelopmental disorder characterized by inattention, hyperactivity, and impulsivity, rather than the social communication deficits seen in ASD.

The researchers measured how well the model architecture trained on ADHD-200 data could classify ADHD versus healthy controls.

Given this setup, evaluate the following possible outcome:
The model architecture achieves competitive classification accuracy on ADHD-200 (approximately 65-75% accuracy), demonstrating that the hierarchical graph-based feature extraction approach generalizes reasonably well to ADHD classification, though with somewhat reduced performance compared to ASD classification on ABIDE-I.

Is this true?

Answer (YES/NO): YES